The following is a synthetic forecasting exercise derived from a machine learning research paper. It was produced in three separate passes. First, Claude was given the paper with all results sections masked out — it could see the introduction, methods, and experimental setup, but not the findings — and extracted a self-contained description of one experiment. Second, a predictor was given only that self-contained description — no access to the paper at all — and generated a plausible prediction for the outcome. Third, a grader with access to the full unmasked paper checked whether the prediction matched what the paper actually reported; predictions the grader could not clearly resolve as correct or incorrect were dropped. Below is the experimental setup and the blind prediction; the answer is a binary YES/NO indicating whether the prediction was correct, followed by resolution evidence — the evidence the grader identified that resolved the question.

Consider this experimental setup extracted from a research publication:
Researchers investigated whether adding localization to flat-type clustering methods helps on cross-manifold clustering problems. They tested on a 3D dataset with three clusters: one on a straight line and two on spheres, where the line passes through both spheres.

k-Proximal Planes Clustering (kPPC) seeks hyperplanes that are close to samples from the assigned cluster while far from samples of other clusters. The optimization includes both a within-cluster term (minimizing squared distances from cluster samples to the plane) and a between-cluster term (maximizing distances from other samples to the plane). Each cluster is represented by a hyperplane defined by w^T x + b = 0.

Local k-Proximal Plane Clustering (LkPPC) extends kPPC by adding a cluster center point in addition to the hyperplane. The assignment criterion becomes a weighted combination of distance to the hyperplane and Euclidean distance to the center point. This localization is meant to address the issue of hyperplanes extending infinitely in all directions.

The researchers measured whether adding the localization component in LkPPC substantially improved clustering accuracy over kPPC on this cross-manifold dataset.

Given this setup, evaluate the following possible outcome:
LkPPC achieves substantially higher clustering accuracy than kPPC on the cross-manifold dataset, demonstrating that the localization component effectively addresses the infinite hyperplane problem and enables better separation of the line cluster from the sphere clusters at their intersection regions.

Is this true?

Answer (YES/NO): NO